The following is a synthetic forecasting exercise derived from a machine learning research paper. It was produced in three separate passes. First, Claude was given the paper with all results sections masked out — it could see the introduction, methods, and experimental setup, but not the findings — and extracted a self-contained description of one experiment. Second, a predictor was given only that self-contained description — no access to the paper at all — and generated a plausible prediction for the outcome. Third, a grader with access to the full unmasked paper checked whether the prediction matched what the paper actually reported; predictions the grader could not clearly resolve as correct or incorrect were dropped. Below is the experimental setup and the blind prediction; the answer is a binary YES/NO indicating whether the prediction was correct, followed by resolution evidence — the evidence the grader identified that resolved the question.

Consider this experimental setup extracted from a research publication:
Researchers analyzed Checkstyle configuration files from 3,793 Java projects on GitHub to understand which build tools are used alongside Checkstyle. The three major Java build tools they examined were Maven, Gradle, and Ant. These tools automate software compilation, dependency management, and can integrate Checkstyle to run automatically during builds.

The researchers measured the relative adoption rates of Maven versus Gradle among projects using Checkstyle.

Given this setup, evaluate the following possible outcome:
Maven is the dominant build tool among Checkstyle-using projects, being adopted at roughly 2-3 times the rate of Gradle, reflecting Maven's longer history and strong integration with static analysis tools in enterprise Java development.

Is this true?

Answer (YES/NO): NO